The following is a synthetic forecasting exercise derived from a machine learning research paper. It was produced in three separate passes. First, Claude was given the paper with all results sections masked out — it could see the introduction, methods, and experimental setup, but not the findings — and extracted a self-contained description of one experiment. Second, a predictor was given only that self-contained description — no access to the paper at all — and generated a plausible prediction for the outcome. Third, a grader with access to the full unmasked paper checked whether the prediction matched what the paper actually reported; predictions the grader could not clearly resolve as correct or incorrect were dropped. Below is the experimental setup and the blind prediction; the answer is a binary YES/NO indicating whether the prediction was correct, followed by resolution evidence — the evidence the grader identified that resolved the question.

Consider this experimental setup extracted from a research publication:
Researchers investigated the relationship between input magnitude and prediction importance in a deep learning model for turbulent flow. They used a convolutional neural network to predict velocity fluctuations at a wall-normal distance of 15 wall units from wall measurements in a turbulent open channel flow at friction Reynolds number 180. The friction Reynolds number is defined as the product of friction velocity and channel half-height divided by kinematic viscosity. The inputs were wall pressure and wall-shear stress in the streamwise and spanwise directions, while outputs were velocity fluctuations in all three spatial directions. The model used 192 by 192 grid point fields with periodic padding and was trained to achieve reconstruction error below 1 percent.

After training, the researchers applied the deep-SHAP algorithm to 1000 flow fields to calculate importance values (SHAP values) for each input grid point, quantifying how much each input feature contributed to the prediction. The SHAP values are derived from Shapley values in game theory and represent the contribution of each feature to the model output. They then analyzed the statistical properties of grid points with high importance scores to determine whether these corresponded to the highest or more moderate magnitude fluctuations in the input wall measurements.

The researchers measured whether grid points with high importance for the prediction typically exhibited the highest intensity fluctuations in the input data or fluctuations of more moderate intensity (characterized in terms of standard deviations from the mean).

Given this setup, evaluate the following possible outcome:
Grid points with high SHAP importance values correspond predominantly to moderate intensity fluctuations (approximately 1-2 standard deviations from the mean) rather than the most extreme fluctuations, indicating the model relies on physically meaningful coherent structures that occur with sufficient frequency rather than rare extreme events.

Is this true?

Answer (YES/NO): YES